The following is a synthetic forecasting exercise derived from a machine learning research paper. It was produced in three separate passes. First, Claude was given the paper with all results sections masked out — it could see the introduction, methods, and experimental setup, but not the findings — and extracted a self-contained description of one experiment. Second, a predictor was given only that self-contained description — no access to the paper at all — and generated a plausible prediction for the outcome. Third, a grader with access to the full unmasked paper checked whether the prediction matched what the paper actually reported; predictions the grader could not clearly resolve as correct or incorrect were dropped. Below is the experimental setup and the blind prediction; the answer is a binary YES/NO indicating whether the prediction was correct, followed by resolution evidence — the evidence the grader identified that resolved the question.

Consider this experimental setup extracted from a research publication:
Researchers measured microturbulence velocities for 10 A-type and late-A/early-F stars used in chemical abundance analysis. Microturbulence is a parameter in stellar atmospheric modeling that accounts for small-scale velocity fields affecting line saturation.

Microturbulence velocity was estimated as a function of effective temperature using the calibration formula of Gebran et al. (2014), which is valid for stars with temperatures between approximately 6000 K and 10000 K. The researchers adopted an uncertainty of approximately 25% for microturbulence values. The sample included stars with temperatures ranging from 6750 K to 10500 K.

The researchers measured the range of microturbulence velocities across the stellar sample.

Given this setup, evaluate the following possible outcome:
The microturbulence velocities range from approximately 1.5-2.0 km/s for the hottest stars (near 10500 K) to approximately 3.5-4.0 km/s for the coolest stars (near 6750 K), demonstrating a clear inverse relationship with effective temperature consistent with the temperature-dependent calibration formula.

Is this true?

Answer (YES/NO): NO